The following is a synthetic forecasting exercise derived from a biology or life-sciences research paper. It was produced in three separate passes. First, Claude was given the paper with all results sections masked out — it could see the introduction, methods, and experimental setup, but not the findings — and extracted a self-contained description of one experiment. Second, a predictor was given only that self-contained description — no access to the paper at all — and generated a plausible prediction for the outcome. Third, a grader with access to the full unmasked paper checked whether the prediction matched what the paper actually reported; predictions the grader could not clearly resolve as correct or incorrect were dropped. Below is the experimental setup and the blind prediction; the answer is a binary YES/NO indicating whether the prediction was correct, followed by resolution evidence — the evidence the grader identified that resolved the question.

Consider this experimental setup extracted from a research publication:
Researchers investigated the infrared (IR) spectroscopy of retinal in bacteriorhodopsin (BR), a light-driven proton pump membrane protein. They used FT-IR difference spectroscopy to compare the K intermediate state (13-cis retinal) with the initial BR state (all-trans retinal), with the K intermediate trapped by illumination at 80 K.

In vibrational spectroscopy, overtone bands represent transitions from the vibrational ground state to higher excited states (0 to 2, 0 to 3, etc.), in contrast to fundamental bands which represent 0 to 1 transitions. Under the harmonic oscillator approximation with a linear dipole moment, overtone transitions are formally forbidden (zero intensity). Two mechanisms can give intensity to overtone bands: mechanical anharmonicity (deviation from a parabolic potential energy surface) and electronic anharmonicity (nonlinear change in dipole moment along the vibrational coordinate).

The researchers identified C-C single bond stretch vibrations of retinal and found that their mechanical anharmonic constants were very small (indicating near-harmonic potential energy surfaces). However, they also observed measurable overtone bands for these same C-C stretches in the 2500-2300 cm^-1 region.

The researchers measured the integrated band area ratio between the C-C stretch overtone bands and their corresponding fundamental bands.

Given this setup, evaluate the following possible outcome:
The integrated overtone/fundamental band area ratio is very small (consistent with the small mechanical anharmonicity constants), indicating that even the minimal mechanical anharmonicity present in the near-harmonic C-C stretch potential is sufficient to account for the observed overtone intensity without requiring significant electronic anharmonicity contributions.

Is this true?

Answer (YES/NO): NO